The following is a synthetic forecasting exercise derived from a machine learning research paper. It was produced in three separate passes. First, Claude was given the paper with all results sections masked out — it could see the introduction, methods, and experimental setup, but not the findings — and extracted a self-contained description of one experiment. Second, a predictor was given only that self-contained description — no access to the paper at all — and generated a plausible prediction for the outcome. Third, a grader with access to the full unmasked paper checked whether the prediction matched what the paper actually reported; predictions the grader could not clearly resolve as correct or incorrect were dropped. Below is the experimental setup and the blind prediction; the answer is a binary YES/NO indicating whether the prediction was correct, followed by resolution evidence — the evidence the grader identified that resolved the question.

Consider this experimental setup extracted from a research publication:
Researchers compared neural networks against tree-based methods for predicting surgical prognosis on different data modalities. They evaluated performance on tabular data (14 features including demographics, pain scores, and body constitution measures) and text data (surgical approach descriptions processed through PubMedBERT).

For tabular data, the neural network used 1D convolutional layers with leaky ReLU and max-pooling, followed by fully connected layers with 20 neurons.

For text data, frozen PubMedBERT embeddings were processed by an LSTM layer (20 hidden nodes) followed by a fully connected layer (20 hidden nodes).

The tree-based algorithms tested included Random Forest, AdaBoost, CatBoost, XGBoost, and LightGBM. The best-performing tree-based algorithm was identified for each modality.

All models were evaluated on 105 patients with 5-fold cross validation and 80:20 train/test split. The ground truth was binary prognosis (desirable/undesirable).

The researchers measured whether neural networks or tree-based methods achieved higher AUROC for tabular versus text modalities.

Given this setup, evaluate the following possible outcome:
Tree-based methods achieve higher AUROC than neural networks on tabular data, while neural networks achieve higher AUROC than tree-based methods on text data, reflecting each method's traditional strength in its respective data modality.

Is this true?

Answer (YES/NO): YES